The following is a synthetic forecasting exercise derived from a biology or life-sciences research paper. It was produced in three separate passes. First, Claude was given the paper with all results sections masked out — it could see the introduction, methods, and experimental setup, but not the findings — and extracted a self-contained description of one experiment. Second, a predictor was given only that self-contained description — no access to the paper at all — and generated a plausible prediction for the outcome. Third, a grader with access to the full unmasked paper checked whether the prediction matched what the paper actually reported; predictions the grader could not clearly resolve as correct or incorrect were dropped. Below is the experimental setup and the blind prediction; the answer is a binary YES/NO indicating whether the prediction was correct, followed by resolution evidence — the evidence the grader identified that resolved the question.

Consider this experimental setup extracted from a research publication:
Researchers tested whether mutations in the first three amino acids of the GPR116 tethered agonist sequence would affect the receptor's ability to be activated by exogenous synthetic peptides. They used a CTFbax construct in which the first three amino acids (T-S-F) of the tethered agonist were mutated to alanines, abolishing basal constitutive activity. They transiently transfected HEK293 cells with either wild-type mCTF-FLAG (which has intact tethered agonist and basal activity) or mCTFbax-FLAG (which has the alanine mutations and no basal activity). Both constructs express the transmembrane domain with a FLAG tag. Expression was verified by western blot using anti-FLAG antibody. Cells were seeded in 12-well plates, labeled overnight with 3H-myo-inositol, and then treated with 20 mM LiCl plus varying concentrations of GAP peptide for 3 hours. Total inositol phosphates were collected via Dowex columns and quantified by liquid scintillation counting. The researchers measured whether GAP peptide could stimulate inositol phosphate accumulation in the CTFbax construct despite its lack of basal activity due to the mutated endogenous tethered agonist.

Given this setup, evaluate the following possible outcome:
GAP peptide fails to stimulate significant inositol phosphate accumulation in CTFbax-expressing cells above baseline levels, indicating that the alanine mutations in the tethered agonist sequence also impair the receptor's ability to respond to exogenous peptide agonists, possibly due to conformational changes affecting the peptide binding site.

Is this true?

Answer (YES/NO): NO